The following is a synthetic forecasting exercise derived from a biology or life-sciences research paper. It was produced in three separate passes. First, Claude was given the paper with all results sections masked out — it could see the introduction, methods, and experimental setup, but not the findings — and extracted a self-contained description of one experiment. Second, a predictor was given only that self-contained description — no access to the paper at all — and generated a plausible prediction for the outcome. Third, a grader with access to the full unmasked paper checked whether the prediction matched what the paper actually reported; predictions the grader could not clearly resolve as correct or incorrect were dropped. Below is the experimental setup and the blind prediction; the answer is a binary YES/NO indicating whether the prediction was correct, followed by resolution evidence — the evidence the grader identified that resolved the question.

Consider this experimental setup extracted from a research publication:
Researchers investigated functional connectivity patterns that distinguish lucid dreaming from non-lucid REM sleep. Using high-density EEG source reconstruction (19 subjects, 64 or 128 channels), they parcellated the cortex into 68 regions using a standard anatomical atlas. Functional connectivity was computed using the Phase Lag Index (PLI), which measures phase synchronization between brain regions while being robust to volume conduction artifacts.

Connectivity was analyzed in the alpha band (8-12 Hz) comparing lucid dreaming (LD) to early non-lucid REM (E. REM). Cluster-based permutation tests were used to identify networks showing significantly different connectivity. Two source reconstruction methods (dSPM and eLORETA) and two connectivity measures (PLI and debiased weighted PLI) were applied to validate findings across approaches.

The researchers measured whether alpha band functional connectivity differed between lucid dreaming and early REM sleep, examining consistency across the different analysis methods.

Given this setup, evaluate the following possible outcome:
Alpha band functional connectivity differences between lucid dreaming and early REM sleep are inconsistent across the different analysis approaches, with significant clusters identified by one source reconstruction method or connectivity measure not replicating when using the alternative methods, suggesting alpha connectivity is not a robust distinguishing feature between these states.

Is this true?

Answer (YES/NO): NO